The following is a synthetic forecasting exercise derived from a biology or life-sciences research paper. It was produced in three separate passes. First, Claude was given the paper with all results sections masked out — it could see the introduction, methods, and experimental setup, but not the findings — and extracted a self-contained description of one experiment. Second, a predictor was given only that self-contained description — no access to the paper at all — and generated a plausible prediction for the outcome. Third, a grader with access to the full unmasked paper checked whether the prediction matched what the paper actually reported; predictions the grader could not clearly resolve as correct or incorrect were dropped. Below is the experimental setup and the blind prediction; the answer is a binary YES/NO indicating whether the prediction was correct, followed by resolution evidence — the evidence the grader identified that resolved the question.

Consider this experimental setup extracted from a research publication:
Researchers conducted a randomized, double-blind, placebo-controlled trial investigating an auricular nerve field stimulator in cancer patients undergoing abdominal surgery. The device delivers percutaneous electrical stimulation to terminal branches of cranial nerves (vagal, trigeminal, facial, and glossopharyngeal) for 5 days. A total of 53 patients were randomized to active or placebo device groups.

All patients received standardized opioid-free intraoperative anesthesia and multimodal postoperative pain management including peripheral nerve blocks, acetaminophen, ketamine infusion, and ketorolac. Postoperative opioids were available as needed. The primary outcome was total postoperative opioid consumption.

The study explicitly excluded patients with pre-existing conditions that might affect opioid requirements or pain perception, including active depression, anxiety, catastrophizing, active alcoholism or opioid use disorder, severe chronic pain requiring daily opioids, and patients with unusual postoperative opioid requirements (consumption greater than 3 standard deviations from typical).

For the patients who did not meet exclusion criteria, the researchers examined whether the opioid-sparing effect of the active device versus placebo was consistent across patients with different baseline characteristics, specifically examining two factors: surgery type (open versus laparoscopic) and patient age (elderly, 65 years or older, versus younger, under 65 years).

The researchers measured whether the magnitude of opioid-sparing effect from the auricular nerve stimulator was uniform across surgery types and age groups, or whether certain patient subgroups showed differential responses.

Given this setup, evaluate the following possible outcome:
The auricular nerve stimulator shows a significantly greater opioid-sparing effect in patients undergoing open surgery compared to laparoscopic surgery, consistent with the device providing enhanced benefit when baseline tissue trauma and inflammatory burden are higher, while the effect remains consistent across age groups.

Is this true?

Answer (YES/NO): NO